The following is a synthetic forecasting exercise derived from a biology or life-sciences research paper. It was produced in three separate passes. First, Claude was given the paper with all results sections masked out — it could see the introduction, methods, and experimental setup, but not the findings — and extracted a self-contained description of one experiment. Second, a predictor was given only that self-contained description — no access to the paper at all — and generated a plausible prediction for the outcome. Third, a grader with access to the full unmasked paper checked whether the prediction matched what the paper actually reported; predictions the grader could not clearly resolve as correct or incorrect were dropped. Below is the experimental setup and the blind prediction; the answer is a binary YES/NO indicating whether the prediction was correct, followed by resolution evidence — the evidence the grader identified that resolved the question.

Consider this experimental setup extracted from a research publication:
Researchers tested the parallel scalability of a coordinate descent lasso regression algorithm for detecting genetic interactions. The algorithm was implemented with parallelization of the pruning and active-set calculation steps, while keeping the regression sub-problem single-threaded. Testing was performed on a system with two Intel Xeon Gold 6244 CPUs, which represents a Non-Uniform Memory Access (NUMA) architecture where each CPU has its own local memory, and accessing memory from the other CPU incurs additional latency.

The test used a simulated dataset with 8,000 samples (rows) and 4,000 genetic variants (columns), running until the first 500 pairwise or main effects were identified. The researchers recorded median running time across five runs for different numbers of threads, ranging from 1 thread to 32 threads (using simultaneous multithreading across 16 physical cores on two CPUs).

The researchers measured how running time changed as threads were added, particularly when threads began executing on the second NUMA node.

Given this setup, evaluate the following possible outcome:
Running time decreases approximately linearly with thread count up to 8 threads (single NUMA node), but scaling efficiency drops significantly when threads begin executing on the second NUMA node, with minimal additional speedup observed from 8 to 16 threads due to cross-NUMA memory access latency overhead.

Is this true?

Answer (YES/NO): NO